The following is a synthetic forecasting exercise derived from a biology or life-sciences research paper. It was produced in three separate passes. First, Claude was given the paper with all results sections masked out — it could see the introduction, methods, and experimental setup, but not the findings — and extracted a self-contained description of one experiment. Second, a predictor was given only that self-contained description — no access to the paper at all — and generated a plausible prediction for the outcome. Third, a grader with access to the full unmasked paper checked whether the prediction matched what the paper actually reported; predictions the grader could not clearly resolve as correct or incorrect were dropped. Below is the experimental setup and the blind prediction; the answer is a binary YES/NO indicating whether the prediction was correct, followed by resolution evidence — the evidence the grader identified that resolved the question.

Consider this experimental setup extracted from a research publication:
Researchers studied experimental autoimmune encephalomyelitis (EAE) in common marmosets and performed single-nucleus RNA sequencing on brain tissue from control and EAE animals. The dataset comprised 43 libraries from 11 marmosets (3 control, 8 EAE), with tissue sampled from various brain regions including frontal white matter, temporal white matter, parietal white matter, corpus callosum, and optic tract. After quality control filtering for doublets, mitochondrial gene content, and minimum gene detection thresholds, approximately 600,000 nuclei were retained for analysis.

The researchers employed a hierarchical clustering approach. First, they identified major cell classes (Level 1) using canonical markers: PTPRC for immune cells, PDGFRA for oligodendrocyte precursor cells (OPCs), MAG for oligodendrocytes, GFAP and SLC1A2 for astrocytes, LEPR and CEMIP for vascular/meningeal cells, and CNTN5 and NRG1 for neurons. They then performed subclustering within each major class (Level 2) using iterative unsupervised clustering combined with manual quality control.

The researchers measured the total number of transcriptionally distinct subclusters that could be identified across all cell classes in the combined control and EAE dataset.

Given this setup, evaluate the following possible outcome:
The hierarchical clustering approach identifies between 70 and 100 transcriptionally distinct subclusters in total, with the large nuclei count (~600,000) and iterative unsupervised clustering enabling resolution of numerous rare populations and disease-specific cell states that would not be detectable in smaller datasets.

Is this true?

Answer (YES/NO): NO